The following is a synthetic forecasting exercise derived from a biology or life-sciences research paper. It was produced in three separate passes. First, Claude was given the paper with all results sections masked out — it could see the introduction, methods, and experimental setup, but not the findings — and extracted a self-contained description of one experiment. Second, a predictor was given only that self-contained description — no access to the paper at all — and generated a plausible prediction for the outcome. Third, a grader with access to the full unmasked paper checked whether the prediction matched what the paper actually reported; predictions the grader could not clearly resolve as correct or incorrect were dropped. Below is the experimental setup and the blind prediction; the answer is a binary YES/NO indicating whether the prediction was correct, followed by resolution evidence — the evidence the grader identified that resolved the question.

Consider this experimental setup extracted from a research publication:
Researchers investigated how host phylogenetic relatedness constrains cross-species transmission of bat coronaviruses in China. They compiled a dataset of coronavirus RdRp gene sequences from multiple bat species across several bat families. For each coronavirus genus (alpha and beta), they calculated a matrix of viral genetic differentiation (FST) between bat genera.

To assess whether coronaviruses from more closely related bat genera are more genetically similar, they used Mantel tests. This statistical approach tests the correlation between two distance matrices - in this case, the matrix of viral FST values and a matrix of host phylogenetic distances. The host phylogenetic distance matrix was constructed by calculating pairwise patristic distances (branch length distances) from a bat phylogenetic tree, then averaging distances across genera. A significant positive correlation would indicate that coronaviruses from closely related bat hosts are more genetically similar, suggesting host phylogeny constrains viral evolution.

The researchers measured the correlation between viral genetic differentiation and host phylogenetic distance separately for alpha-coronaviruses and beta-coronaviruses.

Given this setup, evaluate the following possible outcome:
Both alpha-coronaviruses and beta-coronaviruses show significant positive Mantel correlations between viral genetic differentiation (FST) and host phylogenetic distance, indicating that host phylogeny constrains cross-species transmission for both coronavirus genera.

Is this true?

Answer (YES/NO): NO